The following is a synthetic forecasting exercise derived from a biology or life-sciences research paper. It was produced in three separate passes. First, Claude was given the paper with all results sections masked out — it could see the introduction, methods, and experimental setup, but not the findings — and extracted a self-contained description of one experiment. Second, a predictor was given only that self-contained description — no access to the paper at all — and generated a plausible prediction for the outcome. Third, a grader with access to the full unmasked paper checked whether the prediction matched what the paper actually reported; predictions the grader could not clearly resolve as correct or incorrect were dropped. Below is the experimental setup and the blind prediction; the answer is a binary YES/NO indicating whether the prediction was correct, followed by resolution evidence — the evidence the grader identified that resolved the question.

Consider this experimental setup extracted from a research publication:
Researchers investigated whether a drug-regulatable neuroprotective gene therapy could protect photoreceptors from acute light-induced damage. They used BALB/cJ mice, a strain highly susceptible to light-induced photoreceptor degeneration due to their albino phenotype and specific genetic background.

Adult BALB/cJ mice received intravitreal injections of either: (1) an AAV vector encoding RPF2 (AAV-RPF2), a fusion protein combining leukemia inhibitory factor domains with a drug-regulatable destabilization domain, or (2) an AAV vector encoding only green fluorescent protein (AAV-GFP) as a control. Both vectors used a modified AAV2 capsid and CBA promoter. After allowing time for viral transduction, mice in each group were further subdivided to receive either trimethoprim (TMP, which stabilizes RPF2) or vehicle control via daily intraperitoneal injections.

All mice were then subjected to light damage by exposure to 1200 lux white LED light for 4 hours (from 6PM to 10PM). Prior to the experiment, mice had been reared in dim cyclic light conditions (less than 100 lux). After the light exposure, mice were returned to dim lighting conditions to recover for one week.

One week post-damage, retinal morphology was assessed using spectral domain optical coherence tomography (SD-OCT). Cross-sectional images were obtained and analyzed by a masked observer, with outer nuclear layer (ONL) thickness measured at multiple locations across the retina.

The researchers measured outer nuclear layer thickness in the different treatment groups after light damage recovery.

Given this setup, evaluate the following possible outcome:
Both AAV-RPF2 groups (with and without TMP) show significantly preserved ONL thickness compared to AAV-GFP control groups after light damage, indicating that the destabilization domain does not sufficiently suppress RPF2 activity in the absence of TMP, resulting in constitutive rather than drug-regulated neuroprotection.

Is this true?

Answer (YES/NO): NO